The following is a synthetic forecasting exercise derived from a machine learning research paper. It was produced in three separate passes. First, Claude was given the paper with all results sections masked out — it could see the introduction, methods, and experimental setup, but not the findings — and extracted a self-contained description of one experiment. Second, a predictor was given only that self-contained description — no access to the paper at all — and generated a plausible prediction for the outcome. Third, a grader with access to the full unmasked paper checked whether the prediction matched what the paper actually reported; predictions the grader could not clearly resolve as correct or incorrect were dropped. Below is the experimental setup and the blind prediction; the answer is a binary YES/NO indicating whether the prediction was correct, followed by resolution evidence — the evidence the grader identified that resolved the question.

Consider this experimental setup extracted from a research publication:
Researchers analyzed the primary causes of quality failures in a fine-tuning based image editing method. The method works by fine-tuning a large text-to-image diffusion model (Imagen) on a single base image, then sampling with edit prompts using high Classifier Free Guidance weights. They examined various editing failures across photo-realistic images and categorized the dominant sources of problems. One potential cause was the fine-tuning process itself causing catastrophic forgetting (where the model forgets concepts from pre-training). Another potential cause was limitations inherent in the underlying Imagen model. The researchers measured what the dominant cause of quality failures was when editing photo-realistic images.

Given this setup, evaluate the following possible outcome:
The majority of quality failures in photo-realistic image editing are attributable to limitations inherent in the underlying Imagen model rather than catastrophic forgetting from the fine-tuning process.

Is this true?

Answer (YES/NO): YES